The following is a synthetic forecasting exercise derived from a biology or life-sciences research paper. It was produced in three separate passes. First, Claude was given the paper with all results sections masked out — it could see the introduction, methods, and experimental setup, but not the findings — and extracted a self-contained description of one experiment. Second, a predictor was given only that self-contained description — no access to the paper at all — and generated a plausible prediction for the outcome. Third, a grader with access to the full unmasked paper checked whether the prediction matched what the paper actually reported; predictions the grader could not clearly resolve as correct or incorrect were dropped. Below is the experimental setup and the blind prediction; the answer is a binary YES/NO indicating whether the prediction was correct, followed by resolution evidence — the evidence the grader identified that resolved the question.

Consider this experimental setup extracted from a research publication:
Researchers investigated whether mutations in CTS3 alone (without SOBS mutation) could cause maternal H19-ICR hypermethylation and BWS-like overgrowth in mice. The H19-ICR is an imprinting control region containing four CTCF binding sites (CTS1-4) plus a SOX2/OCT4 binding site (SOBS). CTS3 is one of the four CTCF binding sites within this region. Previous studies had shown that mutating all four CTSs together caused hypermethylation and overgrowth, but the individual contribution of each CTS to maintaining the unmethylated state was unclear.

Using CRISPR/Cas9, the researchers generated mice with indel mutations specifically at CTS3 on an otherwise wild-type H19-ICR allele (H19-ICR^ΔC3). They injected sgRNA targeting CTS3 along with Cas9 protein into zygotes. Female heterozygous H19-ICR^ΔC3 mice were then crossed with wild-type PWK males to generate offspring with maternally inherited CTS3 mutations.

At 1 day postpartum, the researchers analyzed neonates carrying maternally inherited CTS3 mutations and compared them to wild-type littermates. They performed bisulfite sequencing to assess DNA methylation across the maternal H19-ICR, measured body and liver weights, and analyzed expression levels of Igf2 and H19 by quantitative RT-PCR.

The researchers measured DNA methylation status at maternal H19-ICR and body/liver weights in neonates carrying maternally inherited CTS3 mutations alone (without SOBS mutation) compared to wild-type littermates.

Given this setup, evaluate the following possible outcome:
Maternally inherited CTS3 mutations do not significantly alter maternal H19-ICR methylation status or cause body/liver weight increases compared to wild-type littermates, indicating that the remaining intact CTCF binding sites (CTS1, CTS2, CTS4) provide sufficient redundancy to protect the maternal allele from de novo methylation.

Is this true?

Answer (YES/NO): YES